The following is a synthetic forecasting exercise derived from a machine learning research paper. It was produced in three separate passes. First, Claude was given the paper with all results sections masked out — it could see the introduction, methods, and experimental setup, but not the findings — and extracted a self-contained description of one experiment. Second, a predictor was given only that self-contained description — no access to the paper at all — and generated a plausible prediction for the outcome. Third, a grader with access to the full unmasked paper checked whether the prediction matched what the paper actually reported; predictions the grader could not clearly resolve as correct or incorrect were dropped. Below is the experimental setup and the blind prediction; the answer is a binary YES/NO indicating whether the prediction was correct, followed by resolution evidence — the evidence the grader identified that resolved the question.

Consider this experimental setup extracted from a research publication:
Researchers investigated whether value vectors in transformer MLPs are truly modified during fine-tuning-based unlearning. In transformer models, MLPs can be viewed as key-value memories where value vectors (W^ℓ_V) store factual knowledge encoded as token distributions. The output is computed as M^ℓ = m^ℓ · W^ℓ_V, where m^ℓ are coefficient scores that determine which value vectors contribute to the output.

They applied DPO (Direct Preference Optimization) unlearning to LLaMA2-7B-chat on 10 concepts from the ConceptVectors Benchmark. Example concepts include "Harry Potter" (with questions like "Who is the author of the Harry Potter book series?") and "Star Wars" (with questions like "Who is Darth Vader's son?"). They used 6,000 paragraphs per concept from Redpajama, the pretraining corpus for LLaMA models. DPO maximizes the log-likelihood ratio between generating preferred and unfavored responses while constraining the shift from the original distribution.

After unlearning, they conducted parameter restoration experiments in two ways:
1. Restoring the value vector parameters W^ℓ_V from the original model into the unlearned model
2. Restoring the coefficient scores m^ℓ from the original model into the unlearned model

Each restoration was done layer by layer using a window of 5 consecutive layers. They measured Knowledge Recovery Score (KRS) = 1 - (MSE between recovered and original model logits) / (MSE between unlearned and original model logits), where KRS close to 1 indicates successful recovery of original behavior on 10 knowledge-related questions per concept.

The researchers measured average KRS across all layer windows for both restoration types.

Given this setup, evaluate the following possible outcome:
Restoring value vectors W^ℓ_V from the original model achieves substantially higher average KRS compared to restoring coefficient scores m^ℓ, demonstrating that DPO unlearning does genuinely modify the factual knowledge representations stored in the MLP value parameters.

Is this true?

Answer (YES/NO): NO